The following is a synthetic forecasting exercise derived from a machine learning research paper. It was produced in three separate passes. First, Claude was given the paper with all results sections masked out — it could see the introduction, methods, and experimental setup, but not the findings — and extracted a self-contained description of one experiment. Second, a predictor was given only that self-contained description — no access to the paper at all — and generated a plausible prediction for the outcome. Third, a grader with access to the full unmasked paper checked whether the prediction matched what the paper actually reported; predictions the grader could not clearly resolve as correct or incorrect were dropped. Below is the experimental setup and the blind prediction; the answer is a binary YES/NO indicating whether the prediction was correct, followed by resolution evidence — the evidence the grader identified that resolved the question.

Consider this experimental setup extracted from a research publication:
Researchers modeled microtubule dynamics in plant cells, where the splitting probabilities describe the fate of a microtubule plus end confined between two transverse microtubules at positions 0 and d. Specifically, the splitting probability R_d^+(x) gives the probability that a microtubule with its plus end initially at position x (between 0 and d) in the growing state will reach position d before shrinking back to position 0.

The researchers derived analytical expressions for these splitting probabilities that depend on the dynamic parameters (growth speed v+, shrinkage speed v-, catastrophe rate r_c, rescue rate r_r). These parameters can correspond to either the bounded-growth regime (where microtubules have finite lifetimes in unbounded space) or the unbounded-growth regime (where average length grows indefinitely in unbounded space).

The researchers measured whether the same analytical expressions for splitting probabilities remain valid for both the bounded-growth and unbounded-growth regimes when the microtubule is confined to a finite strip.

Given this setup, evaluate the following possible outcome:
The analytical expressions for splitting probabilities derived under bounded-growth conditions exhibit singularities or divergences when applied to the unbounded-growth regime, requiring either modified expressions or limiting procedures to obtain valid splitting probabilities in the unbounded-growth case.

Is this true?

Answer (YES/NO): NO